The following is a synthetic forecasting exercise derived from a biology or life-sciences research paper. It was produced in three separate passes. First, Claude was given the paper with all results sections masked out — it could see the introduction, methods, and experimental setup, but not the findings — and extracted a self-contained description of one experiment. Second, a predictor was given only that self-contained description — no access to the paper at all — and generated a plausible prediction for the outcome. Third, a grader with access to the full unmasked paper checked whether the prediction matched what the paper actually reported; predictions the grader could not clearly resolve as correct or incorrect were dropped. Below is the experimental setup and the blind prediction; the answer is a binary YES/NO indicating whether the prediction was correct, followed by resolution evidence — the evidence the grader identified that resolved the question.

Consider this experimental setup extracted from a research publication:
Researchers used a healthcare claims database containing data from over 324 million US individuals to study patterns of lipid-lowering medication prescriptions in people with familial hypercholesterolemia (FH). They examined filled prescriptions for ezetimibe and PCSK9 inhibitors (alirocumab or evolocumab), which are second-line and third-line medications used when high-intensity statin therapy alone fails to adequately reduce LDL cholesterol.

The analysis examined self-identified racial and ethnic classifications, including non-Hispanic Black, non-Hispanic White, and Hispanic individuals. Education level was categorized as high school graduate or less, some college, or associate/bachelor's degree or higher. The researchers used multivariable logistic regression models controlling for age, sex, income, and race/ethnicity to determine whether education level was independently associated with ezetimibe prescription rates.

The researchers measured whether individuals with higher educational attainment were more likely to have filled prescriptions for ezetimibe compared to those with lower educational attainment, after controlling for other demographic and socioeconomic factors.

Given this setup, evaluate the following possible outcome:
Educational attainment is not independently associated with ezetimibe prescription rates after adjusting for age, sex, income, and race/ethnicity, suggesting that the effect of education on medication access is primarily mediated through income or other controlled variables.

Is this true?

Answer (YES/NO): NO